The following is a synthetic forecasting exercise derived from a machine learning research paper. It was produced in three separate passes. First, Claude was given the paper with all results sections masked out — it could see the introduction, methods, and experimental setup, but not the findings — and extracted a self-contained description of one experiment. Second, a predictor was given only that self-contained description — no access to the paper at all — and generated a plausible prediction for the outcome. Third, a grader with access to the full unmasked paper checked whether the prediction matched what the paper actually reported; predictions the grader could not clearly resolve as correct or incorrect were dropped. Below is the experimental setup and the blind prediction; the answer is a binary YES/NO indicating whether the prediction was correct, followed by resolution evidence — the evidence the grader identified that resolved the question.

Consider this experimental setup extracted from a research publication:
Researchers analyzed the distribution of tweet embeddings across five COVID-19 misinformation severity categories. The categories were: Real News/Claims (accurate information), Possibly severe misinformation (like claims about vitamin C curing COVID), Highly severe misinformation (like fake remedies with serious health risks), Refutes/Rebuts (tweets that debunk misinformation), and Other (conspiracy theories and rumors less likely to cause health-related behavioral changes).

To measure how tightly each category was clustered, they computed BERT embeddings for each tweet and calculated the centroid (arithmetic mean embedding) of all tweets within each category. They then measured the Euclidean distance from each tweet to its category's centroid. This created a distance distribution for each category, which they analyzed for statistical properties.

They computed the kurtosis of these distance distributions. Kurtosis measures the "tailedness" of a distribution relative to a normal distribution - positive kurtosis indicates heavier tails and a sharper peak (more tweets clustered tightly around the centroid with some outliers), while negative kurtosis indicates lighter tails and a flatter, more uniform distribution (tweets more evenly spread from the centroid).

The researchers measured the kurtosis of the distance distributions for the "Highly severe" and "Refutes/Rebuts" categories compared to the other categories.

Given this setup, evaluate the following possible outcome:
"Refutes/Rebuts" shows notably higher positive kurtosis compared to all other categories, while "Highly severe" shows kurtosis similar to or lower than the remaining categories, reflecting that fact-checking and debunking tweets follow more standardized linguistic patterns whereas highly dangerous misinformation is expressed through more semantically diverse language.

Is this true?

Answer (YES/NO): NO